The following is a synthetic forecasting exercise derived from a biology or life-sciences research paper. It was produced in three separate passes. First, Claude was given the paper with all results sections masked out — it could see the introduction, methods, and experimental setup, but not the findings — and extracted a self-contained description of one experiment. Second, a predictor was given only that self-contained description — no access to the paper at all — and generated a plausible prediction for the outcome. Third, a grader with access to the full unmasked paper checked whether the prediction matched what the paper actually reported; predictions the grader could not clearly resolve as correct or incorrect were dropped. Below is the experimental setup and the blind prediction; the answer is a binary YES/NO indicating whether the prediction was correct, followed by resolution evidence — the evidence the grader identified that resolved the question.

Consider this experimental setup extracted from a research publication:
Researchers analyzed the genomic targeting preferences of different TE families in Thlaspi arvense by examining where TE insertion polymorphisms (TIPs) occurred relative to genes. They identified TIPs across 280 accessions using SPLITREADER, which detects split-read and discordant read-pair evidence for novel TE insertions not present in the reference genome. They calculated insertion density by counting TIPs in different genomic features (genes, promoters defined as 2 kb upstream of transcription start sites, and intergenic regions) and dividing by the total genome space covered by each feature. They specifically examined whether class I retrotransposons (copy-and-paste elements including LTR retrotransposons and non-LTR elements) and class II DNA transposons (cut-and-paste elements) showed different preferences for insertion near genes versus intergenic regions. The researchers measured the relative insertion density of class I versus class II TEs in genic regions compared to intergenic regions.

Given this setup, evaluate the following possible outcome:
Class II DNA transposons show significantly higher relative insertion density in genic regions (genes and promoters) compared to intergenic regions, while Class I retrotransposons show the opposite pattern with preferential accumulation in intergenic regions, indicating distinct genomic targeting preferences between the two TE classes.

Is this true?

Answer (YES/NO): NO